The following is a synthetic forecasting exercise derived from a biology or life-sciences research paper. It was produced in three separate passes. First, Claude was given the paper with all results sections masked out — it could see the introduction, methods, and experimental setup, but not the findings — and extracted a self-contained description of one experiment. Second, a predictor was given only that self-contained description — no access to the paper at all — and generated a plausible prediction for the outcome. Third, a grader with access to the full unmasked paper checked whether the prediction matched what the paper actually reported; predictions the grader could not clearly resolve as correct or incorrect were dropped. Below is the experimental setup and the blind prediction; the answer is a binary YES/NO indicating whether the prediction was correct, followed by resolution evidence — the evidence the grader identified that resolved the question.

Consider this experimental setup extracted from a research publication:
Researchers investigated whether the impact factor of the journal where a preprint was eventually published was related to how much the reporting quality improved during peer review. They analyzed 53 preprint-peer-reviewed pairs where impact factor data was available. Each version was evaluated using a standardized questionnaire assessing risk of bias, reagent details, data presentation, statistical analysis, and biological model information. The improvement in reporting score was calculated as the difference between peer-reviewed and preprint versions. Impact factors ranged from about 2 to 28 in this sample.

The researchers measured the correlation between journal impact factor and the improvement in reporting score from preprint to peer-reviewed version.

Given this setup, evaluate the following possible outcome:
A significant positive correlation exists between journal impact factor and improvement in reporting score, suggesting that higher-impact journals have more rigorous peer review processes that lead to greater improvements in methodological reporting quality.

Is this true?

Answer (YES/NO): NO